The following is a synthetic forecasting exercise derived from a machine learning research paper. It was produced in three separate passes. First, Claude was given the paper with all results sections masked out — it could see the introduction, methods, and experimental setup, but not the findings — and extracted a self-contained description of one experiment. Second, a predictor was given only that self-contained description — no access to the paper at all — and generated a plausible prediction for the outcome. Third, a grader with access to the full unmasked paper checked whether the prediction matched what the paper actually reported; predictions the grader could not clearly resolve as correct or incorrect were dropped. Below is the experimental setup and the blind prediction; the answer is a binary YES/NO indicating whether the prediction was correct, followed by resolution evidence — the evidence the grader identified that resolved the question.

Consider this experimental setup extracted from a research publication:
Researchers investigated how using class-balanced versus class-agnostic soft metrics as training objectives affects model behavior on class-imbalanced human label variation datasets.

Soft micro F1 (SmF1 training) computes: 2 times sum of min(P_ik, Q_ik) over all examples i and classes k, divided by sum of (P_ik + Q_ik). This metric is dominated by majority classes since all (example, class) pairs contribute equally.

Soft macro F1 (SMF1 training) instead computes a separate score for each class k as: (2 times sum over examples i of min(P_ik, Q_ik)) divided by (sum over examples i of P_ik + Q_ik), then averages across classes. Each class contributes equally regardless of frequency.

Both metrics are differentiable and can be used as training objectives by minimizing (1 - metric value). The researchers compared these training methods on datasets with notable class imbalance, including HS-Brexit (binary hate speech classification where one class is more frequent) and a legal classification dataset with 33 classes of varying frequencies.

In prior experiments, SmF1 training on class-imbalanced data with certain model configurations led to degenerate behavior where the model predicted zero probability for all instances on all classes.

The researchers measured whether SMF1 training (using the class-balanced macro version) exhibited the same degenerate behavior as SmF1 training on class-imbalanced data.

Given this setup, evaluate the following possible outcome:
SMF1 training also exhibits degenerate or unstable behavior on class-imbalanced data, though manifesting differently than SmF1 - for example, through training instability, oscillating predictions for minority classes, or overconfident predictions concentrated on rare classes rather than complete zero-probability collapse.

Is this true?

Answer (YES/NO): NO